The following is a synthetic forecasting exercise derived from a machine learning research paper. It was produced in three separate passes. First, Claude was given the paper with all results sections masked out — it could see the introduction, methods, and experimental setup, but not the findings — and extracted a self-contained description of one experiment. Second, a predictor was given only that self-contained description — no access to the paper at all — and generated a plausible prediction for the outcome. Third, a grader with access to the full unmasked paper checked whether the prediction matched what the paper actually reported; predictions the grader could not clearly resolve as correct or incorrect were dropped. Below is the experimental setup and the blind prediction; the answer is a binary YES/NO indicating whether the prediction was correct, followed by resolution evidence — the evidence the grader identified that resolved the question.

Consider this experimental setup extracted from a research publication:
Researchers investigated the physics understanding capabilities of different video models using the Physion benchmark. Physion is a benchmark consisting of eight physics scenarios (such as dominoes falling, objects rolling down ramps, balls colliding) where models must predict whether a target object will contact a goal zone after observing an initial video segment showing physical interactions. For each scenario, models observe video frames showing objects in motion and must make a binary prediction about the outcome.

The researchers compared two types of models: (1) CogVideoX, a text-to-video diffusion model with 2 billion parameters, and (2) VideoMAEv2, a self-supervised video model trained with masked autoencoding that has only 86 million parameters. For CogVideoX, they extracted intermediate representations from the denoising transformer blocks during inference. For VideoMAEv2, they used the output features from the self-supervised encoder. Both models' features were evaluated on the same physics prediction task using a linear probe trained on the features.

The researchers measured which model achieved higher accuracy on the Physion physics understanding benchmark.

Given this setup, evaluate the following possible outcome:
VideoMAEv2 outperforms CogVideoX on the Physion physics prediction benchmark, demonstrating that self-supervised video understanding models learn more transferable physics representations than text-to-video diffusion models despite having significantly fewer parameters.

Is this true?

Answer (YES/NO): YES